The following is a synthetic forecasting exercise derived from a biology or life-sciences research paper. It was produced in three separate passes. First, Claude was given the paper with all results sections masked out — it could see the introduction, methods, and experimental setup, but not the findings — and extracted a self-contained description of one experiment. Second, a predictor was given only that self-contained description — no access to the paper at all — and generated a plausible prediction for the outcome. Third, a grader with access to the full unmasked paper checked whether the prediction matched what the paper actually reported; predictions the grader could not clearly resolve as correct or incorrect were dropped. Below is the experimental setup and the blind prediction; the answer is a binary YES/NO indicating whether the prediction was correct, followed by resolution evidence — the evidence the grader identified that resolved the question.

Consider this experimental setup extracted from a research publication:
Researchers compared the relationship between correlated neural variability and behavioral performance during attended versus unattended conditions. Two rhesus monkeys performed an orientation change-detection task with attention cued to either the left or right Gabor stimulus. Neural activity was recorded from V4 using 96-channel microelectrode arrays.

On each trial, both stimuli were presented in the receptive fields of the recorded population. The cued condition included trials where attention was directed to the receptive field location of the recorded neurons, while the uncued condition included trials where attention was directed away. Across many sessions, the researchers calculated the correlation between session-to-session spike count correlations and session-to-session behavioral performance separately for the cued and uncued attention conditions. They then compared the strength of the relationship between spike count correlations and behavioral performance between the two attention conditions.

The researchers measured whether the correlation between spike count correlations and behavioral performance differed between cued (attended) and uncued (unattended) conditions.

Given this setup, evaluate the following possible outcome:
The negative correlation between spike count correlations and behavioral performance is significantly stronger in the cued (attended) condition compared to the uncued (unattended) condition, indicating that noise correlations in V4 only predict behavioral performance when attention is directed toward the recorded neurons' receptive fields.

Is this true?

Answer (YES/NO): NO